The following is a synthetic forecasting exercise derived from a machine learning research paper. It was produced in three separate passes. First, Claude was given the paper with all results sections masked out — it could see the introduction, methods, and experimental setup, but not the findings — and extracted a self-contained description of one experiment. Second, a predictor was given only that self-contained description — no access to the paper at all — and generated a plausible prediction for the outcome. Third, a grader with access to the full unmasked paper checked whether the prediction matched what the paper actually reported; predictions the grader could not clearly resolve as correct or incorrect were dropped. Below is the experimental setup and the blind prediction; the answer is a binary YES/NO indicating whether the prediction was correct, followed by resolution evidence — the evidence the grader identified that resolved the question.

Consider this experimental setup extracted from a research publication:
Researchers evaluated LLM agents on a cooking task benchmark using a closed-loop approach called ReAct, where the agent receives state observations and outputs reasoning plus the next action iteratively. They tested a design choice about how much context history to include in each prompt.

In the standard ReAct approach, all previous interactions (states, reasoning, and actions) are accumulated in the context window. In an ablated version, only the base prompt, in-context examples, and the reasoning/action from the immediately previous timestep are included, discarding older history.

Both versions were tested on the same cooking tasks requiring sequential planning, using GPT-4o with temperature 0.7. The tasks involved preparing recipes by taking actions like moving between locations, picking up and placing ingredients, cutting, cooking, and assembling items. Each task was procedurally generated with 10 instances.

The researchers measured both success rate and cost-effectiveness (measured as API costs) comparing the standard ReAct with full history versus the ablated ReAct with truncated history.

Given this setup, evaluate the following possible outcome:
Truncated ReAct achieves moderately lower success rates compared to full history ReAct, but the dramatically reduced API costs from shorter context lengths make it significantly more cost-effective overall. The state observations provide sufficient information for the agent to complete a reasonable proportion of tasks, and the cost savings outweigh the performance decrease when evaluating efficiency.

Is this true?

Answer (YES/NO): NO